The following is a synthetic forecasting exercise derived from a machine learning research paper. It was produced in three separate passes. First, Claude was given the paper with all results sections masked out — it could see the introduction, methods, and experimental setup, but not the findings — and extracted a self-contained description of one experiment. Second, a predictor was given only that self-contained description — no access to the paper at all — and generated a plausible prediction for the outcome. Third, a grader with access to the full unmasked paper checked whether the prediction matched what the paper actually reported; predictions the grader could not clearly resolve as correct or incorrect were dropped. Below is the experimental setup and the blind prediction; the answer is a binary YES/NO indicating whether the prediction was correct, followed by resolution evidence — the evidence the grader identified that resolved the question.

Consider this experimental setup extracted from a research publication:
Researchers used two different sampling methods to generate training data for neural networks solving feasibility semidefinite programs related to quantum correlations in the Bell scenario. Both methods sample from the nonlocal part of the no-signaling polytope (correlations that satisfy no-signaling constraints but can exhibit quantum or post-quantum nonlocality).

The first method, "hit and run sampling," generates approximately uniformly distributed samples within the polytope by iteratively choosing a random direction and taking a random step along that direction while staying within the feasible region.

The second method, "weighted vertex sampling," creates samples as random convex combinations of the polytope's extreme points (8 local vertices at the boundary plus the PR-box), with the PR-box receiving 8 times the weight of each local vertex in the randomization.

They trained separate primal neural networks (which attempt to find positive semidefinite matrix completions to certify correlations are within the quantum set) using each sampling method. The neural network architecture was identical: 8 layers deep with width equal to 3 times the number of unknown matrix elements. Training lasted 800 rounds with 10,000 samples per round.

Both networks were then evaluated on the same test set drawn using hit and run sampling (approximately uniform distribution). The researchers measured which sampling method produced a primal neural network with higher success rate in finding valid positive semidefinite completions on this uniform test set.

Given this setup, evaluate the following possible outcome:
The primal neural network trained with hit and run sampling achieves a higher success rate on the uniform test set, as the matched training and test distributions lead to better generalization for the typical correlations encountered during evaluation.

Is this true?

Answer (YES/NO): YES